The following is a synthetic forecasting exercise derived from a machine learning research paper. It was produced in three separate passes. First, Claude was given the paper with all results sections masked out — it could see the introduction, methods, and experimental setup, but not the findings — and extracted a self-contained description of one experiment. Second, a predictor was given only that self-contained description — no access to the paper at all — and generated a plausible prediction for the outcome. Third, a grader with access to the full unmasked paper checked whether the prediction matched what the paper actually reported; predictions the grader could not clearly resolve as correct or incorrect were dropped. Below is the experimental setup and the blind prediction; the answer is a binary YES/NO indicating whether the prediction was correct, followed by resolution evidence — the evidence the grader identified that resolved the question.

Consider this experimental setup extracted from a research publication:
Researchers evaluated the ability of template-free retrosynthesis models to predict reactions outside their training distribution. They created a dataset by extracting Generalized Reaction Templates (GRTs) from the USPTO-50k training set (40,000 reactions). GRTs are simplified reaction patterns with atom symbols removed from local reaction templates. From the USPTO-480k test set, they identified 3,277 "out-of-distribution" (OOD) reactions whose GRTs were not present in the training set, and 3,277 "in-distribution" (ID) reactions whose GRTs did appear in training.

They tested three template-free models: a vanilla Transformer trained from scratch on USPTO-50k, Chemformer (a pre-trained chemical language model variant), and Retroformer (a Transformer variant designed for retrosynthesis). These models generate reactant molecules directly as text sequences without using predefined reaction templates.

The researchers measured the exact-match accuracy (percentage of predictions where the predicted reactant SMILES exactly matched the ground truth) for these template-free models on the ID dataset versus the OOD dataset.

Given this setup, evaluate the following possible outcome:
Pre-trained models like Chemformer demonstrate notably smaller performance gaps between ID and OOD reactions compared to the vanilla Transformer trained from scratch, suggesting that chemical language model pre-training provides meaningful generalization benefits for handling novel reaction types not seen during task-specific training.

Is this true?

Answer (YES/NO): NO